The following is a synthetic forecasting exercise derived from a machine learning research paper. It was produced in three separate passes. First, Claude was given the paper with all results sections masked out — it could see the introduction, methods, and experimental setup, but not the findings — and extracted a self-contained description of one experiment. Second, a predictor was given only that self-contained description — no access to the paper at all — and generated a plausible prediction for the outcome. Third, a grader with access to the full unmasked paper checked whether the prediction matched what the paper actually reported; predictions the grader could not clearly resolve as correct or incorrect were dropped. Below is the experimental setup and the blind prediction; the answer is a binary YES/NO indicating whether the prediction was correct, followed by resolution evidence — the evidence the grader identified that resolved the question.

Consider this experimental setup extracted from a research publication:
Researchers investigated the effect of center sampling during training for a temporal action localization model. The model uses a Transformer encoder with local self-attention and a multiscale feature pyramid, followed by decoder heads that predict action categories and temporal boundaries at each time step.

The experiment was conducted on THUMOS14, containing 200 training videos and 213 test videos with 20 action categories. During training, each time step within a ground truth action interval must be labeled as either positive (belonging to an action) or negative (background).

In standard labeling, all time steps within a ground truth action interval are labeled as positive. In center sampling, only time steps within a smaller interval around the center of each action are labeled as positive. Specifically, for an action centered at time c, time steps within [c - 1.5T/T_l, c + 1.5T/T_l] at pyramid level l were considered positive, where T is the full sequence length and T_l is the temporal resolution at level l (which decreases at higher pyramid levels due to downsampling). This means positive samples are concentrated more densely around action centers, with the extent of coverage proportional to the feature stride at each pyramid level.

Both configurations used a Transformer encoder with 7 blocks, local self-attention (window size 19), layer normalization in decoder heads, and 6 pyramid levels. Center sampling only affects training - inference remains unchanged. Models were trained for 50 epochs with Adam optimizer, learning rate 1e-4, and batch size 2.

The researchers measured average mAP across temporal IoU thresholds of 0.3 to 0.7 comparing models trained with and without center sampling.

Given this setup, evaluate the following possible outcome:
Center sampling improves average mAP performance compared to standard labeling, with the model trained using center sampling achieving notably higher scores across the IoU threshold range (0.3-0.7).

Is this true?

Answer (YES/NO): YES